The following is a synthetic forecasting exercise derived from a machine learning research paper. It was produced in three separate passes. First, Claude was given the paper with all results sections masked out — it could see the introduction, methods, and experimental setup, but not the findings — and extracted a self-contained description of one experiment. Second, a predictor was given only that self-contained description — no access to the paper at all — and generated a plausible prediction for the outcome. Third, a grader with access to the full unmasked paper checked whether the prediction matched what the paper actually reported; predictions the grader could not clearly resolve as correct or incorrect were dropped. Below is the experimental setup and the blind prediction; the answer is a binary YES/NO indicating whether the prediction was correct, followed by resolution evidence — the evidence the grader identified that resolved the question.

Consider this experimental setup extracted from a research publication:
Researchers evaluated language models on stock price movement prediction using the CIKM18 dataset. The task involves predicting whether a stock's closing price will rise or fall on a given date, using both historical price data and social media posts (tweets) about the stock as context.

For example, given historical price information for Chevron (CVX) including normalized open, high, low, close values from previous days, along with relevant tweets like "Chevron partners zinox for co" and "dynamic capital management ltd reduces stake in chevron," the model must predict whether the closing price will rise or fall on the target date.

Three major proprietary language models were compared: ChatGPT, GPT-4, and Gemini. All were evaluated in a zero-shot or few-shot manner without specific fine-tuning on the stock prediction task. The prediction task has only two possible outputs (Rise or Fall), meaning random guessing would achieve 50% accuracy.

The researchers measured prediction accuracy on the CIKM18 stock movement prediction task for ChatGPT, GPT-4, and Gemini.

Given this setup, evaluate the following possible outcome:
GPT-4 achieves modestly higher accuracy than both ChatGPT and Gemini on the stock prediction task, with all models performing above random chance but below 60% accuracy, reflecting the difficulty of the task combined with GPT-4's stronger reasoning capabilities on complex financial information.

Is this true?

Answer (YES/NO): YES